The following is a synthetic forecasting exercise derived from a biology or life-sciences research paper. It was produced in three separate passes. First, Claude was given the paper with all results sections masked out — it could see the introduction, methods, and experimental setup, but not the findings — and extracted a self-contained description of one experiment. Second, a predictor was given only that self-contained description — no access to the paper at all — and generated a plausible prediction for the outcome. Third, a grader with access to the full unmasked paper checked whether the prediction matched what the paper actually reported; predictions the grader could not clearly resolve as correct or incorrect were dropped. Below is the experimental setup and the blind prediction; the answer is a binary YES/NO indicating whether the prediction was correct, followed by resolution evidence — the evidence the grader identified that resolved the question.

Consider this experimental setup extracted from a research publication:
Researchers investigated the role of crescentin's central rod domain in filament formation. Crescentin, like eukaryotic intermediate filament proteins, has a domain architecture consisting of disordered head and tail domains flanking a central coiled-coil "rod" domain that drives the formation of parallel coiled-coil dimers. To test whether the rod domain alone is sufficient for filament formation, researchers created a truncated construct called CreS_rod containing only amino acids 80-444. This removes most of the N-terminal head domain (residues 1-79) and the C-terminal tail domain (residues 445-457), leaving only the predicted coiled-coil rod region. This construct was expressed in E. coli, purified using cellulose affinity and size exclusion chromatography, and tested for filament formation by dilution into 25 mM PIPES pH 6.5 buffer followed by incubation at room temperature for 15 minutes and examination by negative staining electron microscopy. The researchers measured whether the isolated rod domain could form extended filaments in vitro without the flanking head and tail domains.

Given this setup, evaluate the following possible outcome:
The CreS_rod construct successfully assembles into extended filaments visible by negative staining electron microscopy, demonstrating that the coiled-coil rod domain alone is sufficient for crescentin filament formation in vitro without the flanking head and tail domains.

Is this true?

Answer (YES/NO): NO